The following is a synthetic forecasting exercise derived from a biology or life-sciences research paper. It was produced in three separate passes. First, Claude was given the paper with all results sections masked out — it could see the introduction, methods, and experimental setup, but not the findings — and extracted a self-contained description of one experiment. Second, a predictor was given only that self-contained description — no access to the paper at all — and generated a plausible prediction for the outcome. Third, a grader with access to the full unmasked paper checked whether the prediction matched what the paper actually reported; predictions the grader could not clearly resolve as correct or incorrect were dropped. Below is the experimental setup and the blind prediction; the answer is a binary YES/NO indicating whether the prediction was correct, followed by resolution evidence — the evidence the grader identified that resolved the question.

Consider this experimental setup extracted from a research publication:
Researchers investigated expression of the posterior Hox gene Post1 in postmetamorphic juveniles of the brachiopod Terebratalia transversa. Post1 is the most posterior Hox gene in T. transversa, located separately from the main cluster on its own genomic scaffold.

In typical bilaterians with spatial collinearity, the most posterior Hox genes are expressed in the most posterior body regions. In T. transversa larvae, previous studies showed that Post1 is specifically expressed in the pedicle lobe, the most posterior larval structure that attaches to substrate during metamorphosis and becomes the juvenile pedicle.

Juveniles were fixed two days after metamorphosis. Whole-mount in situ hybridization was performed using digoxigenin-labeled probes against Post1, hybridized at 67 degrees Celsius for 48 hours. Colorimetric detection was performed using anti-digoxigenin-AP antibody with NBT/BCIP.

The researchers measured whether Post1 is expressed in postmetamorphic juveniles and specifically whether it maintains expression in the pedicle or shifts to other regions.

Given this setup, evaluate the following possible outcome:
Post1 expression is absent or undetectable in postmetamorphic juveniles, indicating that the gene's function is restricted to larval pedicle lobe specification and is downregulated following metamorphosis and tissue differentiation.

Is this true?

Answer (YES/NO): NO